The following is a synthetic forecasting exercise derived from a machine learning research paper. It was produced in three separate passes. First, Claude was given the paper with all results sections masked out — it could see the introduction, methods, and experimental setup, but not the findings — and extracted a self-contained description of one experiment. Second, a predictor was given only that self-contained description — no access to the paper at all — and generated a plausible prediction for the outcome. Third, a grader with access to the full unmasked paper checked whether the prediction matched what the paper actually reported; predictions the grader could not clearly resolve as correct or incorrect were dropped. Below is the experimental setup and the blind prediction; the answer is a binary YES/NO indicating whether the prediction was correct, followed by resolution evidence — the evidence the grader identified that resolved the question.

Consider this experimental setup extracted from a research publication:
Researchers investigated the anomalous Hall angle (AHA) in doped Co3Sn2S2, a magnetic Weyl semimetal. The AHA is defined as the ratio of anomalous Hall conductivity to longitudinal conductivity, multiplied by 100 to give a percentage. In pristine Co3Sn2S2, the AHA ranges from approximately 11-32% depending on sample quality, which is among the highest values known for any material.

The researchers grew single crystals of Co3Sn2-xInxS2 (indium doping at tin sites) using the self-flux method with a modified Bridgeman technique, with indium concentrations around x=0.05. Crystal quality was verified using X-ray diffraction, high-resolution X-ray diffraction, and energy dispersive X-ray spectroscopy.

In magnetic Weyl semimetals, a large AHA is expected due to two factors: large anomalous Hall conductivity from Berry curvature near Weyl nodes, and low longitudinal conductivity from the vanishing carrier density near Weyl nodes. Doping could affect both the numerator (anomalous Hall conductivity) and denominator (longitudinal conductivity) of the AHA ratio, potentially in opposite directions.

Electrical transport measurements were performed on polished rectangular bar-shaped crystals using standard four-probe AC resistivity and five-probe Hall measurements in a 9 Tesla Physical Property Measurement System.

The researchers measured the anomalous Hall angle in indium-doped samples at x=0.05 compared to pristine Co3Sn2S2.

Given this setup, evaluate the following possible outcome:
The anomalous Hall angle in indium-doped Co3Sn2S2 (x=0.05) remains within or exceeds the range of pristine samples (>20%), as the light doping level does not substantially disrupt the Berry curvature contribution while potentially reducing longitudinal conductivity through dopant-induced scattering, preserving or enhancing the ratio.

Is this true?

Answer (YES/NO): NO